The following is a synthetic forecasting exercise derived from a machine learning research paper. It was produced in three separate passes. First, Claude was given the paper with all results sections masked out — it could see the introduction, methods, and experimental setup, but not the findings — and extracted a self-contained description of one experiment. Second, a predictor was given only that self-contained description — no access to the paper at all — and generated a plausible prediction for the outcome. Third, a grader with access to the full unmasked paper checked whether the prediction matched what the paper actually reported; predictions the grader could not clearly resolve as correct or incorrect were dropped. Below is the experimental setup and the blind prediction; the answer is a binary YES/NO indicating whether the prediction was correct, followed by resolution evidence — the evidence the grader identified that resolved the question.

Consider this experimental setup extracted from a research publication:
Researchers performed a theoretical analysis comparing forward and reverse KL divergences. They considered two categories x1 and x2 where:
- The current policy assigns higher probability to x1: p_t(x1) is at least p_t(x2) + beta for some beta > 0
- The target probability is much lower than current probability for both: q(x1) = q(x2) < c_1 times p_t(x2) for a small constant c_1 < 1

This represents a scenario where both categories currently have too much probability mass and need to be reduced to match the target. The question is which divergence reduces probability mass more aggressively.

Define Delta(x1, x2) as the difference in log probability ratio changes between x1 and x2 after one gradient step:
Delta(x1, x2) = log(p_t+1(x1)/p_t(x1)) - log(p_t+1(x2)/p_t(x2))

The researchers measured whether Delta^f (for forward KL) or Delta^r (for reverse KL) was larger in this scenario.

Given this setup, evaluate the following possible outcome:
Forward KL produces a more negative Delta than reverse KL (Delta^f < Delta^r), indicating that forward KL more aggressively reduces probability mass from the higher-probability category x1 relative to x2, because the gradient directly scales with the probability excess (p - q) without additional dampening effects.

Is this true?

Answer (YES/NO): NO